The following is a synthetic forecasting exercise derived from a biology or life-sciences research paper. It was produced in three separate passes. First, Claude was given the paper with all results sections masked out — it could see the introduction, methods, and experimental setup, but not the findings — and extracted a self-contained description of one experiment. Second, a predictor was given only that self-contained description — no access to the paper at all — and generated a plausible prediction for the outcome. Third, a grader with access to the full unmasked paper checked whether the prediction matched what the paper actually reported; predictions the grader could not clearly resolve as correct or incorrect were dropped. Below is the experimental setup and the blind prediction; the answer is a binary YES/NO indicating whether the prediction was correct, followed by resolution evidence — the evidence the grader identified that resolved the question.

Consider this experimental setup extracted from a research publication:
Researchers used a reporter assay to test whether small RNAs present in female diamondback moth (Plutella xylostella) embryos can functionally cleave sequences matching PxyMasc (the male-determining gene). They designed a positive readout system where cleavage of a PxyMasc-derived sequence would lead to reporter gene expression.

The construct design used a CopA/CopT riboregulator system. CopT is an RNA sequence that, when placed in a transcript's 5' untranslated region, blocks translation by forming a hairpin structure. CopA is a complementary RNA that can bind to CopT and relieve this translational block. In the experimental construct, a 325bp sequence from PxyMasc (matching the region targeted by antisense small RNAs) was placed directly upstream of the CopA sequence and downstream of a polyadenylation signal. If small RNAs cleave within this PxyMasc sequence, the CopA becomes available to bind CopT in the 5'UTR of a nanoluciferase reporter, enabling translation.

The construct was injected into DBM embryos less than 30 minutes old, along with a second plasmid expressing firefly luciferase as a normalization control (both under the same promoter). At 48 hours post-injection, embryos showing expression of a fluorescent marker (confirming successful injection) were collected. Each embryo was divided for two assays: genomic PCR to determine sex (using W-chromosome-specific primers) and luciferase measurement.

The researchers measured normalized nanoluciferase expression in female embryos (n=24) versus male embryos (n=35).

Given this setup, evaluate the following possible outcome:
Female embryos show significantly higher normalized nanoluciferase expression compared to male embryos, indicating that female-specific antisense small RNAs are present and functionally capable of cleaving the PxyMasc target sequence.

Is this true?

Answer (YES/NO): YES